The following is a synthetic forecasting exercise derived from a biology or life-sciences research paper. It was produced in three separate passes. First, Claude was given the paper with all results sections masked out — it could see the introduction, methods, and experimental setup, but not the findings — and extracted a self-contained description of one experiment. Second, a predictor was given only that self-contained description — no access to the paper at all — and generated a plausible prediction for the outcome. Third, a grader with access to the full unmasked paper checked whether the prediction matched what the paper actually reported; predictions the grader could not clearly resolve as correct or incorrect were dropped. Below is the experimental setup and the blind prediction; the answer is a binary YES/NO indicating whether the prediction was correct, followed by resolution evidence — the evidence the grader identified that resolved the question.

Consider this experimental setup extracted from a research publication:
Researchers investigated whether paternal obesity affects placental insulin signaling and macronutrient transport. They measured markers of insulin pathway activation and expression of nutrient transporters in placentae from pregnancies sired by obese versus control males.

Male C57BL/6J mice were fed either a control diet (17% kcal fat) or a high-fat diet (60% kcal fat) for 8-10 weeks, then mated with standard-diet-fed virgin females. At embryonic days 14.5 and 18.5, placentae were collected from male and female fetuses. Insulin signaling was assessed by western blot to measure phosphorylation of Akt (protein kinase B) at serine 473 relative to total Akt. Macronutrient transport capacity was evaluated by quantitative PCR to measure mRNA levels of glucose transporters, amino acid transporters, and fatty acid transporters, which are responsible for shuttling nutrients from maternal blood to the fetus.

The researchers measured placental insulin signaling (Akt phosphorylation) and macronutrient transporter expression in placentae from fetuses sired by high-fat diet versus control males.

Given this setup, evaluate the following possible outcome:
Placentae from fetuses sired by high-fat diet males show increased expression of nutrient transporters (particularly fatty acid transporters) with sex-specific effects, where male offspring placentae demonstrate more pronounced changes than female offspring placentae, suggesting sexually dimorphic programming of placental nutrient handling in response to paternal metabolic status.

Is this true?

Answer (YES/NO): NO